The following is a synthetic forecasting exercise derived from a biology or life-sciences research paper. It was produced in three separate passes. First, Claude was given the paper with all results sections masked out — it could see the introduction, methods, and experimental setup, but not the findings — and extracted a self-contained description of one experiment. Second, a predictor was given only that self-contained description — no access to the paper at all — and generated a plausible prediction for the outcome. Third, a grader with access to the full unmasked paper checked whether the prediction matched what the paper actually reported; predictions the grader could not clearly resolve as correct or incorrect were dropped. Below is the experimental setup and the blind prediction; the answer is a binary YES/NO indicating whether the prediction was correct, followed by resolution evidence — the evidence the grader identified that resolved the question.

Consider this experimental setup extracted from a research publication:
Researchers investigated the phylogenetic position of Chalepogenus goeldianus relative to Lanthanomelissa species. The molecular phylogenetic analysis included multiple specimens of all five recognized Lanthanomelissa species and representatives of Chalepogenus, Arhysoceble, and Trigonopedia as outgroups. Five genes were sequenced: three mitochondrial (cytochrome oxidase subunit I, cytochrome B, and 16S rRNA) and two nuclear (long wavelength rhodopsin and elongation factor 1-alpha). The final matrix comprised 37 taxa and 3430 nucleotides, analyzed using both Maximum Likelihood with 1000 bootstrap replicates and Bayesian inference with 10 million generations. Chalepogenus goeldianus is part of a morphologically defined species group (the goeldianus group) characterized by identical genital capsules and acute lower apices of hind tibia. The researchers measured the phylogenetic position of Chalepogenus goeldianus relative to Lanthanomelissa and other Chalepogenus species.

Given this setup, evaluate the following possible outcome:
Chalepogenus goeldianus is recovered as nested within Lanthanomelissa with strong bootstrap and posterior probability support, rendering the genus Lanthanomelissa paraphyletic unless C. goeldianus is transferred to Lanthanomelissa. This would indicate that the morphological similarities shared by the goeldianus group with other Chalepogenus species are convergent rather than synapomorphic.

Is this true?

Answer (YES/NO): NO